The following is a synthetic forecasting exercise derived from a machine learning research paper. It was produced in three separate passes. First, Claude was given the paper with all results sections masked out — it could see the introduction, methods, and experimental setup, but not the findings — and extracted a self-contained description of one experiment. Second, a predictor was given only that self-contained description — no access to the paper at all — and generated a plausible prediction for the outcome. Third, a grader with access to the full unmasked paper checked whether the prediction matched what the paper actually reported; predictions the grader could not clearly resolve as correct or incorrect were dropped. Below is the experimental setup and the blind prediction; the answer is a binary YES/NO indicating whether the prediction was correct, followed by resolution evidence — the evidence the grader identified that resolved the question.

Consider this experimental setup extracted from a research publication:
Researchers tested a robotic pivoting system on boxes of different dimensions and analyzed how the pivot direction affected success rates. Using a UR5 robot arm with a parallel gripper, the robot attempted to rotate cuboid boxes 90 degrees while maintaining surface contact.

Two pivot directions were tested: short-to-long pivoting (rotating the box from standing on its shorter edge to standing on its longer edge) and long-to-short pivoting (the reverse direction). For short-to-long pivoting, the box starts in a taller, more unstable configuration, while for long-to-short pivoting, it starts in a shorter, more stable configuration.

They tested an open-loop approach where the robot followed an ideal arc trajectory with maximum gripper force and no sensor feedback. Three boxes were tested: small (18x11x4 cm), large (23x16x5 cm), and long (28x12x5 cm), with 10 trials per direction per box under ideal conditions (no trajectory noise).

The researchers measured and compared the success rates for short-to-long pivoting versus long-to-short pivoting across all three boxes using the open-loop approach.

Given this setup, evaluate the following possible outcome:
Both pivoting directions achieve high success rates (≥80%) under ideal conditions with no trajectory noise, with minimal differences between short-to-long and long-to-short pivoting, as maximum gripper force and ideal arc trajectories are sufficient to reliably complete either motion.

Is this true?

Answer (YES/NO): NO